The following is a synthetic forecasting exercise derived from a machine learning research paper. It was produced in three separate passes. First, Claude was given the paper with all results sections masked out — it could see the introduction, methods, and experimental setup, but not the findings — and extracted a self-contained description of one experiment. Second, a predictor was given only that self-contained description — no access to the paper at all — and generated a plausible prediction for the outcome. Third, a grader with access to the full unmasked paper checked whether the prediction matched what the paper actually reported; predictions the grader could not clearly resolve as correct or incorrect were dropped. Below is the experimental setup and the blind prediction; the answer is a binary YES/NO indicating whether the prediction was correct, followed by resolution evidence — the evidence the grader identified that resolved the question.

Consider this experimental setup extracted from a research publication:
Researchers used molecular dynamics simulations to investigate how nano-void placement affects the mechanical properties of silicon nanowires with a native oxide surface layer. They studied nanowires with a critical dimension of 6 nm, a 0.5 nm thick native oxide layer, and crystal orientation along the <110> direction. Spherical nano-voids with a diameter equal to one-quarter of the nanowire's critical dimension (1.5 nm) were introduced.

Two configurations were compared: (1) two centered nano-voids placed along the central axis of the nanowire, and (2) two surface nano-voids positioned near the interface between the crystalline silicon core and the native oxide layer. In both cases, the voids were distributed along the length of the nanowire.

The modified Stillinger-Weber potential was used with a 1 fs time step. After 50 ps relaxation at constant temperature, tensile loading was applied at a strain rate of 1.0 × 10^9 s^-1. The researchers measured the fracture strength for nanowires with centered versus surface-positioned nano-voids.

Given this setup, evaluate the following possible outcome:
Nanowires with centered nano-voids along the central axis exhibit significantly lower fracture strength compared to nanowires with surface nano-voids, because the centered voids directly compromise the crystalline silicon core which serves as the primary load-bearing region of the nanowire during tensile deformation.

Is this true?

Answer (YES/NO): NO